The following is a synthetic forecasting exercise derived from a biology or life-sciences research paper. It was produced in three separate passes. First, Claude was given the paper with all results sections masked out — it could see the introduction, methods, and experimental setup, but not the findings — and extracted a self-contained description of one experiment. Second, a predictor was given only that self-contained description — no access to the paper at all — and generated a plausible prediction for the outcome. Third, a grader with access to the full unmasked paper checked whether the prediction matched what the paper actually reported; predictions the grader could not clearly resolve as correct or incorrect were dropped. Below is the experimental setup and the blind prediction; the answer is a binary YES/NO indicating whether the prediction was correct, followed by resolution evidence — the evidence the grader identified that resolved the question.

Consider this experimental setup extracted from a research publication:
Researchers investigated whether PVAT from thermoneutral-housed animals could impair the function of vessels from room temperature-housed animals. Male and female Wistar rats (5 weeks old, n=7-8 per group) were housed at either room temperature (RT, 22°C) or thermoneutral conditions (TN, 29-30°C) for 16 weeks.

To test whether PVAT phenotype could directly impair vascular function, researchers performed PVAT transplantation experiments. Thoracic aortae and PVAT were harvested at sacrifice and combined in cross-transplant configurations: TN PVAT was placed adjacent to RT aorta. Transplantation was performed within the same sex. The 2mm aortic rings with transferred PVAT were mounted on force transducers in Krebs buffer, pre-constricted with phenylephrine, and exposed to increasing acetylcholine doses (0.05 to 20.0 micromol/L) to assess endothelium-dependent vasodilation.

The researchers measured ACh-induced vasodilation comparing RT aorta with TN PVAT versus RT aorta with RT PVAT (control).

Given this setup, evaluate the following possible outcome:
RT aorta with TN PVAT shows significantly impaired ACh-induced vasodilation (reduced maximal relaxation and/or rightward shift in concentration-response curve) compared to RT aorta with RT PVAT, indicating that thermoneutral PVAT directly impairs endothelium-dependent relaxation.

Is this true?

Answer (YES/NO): NO